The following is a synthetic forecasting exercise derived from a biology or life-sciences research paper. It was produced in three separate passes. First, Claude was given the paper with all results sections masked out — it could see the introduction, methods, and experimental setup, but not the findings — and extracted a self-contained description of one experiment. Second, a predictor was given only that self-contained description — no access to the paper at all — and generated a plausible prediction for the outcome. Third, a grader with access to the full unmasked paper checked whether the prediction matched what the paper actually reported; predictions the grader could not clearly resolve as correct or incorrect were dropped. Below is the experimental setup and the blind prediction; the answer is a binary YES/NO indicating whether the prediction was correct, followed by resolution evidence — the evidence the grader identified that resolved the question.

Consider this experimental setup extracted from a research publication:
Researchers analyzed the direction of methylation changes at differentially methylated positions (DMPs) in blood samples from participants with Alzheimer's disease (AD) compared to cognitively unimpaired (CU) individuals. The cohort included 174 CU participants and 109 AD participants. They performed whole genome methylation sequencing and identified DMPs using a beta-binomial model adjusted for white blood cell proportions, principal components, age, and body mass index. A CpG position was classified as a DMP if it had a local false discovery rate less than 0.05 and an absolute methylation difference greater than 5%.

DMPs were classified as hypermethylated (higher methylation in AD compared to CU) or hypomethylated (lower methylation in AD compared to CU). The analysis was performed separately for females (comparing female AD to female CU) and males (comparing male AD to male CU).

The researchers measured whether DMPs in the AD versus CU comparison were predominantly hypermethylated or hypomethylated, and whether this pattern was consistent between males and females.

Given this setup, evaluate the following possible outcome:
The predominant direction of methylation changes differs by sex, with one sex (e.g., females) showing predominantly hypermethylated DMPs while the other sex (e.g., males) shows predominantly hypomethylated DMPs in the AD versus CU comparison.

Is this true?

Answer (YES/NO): NO